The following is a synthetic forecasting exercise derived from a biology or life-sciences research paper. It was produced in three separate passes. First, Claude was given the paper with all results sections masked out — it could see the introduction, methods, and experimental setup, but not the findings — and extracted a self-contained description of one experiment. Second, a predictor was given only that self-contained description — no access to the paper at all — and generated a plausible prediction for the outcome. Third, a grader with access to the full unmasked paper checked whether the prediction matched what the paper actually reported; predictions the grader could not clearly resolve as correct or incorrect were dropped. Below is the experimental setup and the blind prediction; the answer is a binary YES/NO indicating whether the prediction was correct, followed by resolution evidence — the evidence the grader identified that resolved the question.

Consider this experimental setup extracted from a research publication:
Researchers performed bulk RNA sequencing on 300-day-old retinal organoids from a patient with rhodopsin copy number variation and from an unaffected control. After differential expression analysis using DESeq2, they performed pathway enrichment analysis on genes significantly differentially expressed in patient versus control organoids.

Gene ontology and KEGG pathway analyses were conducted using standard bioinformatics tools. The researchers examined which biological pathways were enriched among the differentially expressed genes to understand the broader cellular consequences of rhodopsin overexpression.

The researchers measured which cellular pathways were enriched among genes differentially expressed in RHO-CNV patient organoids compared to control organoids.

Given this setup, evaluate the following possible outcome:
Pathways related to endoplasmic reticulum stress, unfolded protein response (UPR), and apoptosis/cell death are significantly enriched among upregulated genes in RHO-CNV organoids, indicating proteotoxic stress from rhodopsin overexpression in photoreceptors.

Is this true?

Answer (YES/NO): NO